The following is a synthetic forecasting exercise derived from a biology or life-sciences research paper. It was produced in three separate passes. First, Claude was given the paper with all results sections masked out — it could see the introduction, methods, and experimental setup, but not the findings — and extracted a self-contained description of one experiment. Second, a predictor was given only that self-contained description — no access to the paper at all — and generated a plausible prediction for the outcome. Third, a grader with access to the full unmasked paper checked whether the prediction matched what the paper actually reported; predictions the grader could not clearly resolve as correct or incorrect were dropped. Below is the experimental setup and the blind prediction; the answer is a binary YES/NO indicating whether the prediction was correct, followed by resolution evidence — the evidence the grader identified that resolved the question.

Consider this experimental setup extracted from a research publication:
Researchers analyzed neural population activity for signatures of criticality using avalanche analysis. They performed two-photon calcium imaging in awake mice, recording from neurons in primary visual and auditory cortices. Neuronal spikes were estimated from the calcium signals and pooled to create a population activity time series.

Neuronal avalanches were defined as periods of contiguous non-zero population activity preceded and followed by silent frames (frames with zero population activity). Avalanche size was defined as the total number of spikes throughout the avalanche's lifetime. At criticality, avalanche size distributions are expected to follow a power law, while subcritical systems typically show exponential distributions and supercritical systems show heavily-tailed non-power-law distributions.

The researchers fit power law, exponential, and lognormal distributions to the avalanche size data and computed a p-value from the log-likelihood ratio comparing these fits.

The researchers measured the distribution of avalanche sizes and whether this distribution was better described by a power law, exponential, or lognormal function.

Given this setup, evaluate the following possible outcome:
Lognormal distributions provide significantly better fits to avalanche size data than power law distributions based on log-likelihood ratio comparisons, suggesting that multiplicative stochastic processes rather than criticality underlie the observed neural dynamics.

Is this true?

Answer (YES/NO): NO